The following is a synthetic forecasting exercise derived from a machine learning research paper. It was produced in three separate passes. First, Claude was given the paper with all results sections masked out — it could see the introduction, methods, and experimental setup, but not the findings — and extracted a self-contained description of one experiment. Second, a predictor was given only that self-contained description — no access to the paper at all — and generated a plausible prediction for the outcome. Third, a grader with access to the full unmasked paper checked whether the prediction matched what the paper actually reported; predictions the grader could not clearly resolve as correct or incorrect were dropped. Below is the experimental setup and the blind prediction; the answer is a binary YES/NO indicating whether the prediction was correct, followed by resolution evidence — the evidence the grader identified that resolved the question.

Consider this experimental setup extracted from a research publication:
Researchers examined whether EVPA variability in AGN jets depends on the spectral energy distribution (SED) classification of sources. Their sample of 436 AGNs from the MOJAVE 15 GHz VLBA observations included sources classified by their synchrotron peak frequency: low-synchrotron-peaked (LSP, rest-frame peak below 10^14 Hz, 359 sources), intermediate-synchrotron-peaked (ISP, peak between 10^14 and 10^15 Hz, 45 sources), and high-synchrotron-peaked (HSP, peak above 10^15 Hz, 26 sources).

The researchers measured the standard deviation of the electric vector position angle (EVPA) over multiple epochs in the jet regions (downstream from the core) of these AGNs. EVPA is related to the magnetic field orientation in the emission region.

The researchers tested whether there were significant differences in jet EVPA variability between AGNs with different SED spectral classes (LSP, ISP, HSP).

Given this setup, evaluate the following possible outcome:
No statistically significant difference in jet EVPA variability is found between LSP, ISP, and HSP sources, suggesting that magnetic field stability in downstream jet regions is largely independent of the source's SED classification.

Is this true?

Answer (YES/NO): YES